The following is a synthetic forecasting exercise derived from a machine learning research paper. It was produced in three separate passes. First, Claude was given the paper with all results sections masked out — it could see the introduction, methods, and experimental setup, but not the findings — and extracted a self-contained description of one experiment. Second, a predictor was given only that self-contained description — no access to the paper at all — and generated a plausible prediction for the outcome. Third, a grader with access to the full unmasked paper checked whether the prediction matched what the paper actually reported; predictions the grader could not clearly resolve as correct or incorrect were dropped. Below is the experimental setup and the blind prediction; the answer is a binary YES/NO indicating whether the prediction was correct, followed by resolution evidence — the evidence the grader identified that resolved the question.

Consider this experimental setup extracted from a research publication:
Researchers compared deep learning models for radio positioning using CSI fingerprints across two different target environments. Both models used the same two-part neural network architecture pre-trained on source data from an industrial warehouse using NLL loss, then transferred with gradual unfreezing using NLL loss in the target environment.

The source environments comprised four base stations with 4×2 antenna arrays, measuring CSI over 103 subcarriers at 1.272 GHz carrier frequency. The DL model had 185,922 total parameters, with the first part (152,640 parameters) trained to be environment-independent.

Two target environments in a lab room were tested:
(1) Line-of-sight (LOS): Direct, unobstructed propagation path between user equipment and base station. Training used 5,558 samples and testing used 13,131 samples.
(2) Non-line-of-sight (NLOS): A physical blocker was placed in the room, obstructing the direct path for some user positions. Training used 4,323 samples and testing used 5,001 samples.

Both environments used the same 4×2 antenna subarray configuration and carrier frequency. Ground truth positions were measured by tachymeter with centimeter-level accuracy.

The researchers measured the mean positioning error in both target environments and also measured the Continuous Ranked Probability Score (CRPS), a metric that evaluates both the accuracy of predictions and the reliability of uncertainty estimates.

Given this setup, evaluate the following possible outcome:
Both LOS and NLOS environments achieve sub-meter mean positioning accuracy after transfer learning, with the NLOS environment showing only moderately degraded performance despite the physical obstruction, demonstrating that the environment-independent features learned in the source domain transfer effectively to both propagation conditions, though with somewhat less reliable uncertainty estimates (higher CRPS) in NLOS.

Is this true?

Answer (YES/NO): YES